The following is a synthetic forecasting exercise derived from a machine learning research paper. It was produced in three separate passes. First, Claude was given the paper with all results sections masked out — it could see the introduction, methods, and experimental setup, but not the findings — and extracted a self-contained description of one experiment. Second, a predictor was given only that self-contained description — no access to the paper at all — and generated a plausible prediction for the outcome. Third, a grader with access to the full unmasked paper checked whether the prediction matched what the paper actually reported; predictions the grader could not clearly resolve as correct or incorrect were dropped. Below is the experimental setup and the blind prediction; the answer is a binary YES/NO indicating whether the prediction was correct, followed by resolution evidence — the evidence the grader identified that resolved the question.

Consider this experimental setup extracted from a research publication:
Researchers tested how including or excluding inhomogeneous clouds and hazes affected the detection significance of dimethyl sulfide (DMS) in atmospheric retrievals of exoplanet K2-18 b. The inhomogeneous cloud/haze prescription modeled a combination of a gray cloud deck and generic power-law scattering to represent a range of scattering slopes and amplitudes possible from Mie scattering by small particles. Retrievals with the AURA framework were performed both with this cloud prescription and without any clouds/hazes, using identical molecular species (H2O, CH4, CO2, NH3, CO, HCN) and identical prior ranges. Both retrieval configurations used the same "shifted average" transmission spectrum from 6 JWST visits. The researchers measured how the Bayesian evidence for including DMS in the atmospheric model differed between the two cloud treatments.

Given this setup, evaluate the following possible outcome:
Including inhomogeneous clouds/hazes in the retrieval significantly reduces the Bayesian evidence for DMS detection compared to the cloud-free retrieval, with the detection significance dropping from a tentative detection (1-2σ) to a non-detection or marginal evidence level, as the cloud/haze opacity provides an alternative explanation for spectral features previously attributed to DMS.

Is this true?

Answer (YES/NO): NO